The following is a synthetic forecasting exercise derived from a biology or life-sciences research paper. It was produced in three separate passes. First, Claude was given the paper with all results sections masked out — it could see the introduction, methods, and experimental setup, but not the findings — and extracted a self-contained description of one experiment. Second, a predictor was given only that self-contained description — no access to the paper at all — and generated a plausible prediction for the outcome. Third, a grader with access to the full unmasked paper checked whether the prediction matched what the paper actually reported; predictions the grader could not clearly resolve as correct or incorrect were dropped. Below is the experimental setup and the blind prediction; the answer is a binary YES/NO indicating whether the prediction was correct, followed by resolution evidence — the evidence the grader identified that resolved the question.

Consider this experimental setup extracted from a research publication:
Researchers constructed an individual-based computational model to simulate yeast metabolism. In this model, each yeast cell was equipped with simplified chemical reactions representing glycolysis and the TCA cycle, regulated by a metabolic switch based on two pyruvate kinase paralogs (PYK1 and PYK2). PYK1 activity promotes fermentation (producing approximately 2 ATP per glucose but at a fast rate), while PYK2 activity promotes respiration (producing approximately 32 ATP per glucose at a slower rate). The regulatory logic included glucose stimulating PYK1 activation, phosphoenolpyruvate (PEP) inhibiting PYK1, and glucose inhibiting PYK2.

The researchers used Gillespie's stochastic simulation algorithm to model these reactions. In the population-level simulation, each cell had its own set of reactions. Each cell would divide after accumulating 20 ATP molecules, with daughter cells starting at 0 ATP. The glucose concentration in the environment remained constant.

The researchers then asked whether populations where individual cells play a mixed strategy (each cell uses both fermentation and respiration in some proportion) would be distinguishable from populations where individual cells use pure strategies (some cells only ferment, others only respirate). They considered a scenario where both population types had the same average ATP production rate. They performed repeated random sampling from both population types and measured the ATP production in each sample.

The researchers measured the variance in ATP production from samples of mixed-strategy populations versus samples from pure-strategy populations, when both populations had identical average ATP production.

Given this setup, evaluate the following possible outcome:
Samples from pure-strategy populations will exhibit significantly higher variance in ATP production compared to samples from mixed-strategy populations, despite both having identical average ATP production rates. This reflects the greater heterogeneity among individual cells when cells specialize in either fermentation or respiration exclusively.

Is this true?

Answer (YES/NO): YES